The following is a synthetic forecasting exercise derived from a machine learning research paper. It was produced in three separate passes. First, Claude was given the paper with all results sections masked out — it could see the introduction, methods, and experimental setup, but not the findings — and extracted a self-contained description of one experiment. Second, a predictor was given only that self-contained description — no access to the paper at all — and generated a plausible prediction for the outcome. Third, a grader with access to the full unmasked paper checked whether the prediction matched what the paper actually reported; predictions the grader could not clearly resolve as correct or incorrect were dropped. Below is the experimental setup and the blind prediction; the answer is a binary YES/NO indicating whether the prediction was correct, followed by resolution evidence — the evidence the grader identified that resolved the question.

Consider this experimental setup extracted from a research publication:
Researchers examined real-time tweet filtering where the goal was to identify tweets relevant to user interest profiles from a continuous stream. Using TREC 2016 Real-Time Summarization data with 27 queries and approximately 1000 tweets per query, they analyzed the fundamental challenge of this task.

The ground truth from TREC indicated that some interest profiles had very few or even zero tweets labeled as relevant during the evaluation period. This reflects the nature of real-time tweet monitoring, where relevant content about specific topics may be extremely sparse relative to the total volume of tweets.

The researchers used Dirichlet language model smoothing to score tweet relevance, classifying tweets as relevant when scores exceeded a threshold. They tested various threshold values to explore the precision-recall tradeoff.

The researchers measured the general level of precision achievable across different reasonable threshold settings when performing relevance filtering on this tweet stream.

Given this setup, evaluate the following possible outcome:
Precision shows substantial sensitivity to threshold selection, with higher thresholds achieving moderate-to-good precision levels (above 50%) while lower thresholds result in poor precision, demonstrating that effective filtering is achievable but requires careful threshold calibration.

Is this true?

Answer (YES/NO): NO